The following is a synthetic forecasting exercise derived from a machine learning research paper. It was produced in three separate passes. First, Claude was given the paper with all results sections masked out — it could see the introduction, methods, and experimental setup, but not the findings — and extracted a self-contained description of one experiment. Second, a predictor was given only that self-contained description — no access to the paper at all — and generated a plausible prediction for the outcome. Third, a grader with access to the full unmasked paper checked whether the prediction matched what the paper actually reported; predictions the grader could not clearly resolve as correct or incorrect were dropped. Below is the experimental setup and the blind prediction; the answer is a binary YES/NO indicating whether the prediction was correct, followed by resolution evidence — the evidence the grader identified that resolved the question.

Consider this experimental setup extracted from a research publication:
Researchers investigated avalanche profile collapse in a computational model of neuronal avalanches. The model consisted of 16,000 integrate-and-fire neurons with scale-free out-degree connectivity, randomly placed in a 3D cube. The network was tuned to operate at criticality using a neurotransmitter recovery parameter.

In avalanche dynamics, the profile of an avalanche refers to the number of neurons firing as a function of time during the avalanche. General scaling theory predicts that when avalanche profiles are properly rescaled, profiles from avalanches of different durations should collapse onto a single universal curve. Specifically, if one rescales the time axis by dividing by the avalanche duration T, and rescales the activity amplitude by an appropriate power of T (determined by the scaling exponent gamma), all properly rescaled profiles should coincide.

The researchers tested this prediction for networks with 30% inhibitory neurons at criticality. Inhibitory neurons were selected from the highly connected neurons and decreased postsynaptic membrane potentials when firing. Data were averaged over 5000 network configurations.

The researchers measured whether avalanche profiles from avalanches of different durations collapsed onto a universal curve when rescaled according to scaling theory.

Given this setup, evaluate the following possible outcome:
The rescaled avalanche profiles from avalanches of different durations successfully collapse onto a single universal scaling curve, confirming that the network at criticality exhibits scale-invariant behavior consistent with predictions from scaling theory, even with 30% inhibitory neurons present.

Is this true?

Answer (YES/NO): YES